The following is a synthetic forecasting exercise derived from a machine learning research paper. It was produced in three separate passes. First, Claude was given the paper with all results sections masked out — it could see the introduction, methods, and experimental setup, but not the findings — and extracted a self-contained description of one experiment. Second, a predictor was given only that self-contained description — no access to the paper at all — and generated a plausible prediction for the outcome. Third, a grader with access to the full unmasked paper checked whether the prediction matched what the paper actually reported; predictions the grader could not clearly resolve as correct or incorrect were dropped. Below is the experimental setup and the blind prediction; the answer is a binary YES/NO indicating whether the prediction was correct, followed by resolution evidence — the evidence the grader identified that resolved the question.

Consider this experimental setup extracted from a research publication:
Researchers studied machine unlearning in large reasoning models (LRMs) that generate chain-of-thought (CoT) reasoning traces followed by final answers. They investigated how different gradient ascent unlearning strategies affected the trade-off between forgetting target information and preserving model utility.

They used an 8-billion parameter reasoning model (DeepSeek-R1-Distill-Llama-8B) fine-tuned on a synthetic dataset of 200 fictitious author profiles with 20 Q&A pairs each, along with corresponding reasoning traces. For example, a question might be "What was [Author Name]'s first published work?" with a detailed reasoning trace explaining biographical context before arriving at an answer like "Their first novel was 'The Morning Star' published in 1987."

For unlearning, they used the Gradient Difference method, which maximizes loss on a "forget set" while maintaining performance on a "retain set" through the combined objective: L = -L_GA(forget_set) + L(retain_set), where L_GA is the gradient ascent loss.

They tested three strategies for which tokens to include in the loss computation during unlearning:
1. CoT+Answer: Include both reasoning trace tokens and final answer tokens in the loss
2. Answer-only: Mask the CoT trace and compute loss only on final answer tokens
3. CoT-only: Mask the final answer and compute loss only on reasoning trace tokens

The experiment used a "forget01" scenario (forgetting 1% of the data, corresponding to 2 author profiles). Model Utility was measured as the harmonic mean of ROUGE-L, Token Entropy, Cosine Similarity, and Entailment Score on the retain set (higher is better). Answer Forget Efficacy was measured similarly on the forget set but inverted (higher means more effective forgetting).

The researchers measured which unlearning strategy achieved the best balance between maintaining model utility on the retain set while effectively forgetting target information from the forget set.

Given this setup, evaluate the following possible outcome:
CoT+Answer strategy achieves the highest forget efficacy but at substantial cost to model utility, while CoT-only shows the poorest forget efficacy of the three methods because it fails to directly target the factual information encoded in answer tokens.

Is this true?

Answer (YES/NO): NO